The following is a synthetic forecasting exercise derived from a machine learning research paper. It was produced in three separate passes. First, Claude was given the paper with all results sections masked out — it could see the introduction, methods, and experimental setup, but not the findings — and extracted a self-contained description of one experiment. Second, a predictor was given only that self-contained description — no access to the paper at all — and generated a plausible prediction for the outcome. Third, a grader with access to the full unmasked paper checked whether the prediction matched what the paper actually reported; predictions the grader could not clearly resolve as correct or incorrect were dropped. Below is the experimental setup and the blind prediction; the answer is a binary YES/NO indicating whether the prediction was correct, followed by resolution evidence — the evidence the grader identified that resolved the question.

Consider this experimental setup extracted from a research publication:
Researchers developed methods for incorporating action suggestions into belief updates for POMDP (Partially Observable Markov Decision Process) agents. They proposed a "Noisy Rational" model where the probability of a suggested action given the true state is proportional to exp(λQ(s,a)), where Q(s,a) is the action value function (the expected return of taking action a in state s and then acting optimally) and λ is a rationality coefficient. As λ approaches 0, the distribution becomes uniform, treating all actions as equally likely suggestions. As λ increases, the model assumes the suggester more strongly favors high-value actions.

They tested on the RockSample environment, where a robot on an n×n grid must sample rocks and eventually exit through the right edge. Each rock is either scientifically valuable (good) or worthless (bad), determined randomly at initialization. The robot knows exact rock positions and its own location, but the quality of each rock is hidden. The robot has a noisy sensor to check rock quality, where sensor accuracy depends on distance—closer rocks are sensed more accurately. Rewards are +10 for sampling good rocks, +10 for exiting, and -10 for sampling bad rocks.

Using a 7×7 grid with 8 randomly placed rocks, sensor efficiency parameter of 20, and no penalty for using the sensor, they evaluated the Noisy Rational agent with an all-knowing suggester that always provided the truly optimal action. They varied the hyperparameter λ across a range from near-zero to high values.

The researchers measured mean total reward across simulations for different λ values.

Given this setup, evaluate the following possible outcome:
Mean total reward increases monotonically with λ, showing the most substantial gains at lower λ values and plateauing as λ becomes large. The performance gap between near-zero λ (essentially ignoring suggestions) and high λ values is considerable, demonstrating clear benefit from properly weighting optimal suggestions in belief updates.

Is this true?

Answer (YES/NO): NO